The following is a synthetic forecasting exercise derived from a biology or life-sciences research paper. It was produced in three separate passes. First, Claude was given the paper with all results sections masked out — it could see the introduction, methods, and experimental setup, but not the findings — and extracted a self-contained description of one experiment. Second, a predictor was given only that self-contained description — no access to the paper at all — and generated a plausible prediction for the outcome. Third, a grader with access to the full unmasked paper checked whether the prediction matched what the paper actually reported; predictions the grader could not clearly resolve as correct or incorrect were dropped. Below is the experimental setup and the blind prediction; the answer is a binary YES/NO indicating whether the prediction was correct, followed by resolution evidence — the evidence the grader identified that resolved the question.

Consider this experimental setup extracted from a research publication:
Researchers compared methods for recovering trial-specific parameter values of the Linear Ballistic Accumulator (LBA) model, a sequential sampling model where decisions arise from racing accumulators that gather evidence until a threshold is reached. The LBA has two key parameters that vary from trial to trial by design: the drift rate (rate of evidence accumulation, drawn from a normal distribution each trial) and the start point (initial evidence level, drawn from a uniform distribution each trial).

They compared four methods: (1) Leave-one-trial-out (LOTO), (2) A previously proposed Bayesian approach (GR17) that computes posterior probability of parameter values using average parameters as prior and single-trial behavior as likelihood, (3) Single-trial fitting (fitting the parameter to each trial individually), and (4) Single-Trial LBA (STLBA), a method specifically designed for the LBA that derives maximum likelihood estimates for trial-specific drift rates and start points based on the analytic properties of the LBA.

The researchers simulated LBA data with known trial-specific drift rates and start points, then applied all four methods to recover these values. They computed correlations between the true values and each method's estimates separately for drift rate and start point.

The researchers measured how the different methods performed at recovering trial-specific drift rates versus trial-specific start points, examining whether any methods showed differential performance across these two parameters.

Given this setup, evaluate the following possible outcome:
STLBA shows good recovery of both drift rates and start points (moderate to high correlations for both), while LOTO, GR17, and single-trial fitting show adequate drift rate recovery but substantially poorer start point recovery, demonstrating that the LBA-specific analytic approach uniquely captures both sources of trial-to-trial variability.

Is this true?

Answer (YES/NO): NO